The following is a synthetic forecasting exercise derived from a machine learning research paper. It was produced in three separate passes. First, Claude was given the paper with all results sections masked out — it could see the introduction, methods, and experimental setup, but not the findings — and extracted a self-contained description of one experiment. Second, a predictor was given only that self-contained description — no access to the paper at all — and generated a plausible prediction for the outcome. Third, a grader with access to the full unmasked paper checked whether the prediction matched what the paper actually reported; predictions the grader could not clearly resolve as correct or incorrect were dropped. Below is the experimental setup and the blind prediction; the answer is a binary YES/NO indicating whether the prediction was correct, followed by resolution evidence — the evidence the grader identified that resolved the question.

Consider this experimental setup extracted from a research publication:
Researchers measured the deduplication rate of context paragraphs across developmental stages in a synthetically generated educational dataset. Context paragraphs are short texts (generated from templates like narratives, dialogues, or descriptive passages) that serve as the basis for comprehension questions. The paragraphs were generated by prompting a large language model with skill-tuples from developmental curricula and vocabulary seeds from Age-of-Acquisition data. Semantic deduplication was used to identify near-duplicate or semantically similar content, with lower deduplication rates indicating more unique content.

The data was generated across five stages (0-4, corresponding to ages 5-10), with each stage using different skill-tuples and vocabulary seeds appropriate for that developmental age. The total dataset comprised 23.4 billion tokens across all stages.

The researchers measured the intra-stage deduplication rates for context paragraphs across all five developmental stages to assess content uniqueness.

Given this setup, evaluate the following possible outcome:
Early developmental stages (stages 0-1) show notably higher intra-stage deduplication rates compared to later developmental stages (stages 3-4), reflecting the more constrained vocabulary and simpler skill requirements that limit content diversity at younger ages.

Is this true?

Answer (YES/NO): NO